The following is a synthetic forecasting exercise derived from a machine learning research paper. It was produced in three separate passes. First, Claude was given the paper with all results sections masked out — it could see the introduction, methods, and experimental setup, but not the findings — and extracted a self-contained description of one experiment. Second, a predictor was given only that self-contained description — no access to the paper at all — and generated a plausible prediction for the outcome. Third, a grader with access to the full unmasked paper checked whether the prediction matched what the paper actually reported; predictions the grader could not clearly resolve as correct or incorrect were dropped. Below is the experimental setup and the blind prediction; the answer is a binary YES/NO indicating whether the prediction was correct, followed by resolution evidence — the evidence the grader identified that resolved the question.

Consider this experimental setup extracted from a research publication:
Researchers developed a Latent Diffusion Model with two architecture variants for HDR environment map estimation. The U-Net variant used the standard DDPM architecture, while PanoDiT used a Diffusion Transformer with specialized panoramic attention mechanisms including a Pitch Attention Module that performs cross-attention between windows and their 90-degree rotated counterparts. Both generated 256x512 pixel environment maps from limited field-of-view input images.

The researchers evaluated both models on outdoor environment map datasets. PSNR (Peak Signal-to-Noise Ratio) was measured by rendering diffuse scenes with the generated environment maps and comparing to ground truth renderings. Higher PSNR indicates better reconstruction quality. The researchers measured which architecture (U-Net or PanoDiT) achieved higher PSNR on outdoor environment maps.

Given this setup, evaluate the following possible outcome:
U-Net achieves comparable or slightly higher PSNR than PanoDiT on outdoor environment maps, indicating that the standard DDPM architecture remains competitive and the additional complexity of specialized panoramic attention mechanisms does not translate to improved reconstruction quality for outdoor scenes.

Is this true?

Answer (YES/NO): NO